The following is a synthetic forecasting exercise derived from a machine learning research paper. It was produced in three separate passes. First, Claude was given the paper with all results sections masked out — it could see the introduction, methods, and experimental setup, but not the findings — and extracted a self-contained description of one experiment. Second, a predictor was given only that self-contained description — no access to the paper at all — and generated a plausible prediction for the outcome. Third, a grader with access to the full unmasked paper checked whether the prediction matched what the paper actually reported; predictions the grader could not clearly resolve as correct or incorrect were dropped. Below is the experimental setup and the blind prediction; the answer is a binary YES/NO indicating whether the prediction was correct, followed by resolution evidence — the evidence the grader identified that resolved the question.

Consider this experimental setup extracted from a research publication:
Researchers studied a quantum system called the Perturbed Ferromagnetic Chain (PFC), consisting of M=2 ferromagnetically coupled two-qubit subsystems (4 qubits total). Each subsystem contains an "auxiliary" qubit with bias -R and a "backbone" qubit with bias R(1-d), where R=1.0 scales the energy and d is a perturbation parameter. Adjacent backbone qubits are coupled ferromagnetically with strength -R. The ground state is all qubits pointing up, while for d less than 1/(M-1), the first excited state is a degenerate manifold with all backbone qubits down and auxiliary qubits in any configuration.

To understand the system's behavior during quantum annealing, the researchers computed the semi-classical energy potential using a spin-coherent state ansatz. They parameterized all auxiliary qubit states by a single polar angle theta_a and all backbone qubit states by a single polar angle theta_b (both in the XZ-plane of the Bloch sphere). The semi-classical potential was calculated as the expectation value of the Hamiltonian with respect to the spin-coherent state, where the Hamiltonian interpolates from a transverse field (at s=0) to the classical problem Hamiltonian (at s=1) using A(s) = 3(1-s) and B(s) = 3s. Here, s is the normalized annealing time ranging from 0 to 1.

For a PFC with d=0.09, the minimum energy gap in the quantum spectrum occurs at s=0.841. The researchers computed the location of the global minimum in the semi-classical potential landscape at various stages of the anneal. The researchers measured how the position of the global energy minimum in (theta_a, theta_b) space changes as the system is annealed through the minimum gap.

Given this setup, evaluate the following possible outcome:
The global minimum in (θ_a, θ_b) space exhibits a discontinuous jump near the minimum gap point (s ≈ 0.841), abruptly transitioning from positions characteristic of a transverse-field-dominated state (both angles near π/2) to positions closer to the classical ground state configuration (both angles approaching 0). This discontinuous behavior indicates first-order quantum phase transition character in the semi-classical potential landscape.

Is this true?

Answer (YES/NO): NO